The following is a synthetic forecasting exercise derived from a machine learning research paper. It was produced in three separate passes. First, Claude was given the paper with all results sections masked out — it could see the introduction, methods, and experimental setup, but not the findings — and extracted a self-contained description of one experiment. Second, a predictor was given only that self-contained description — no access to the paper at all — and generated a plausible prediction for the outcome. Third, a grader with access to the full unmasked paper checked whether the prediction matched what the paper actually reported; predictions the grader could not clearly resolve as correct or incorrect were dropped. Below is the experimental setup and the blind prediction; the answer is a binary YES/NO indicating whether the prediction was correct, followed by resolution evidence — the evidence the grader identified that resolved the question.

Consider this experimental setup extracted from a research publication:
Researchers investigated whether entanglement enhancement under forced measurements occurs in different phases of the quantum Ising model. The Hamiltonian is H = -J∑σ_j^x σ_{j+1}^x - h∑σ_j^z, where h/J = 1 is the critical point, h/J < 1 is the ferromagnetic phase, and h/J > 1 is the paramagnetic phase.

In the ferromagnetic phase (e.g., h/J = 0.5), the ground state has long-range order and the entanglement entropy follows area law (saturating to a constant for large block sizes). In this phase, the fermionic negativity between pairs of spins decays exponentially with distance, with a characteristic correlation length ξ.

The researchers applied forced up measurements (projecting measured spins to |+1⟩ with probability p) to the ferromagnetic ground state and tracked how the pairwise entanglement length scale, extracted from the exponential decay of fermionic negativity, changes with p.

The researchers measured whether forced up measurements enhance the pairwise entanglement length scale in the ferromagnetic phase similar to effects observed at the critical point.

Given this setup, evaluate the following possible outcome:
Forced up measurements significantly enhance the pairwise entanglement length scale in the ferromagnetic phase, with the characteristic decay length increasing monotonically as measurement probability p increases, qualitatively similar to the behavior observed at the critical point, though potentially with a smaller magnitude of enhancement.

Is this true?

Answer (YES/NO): NO